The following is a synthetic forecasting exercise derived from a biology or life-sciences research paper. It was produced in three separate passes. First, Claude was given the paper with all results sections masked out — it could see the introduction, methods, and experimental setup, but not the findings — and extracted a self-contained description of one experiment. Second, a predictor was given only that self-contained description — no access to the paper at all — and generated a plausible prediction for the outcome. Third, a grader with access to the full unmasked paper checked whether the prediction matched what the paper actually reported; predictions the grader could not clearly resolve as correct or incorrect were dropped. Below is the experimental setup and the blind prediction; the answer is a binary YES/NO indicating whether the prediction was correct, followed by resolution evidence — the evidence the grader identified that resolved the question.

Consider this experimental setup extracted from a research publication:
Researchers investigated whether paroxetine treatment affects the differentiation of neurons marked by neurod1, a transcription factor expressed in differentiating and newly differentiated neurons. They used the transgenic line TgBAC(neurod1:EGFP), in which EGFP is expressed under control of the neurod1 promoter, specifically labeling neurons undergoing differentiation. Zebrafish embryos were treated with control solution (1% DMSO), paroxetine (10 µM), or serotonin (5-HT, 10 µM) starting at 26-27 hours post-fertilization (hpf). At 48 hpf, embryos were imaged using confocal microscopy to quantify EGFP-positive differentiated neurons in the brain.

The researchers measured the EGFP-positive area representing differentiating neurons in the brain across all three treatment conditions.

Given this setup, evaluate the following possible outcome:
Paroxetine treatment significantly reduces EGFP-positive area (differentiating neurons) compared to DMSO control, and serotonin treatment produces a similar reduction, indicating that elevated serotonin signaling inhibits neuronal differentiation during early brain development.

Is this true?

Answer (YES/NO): YES